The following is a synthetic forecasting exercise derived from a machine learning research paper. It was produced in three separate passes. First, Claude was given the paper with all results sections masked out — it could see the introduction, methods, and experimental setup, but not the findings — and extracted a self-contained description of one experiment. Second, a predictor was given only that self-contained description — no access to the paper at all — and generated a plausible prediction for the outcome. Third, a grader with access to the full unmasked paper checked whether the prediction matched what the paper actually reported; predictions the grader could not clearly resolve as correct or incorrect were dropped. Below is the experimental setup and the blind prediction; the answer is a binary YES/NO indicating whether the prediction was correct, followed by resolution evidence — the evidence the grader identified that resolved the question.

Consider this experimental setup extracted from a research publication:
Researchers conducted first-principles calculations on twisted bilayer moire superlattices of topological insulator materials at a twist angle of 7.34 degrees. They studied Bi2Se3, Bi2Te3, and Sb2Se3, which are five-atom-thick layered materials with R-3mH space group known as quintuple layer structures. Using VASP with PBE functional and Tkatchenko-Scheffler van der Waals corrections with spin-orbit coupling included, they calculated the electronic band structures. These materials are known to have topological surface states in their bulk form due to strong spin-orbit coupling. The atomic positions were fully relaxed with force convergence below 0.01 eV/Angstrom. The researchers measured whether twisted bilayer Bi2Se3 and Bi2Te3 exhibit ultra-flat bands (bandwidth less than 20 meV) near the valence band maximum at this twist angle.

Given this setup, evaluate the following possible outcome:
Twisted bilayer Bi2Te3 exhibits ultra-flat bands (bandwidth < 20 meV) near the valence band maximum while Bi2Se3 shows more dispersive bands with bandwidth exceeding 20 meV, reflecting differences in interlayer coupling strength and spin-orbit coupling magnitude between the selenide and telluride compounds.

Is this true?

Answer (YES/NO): YES